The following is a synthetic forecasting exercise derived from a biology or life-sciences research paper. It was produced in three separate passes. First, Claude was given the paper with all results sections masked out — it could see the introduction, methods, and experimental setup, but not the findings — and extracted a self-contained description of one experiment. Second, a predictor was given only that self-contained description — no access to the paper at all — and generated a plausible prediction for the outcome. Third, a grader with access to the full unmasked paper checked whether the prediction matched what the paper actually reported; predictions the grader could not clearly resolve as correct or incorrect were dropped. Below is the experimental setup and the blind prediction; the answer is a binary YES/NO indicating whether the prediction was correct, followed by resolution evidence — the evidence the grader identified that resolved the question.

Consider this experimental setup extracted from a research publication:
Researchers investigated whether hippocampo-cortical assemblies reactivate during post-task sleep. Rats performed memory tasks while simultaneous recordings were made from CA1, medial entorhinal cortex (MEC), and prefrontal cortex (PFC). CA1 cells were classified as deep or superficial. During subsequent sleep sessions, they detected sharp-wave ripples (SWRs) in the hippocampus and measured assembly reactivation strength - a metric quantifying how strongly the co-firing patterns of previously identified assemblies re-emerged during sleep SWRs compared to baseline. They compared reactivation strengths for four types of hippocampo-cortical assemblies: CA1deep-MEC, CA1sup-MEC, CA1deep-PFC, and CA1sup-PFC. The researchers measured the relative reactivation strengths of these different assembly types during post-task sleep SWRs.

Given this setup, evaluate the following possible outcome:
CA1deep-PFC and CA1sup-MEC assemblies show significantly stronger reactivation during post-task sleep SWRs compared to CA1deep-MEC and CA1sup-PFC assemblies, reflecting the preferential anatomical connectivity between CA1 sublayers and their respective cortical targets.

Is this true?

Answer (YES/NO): YES